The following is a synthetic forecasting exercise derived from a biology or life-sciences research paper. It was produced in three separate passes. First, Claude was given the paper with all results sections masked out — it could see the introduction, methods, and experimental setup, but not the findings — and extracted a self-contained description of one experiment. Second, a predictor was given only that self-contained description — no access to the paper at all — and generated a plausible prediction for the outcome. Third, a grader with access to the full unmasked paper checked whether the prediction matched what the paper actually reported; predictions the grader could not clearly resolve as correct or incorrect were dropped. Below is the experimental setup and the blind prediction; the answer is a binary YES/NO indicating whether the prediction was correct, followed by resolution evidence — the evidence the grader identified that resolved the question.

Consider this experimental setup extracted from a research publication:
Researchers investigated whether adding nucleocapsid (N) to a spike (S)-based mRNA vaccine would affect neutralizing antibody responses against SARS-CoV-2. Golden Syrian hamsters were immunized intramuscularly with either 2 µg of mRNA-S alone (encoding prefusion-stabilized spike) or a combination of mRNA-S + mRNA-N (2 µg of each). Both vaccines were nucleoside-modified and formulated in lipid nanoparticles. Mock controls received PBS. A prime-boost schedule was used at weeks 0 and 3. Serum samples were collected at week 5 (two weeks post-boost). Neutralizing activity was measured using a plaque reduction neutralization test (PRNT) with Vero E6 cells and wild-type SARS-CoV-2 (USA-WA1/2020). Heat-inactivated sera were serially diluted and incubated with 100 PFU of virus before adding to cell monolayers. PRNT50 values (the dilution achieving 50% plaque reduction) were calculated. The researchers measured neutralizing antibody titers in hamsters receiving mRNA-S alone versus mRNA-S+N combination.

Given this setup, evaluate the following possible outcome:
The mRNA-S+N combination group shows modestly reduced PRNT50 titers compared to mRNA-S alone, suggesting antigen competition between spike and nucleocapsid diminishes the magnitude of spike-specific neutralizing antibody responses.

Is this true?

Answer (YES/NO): NO